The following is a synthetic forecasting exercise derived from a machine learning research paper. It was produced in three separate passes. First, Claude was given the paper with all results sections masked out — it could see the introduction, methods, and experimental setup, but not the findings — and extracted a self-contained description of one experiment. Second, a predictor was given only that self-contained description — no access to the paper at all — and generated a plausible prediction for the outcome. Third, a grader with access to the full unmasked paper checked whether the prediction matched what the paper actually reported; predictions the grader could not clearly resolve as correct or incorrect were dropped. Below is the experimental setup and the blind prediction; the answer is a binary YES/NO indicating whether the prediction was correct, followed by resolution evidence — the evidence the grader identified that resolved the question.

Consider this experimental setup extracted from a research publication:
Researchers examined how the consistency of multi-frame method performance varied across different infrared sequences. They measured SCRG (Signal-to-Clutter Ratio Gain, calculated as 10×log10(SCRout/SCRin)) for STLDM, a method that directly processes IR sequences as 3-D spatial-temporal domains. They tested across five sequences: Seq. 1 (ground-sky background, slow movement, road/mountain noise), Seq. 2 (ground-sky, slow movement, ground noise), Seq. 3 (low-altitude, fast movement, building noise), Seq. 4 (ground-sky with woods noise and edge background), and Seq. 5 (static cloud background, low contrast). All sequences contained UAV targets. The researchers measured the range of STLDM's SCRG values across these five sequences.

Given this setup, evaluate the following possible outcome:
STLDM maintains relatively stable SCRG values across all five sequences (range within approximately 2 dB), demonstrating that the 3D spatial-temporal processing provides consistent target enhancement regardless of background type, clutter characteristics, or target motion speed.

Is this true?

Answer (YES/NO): NO